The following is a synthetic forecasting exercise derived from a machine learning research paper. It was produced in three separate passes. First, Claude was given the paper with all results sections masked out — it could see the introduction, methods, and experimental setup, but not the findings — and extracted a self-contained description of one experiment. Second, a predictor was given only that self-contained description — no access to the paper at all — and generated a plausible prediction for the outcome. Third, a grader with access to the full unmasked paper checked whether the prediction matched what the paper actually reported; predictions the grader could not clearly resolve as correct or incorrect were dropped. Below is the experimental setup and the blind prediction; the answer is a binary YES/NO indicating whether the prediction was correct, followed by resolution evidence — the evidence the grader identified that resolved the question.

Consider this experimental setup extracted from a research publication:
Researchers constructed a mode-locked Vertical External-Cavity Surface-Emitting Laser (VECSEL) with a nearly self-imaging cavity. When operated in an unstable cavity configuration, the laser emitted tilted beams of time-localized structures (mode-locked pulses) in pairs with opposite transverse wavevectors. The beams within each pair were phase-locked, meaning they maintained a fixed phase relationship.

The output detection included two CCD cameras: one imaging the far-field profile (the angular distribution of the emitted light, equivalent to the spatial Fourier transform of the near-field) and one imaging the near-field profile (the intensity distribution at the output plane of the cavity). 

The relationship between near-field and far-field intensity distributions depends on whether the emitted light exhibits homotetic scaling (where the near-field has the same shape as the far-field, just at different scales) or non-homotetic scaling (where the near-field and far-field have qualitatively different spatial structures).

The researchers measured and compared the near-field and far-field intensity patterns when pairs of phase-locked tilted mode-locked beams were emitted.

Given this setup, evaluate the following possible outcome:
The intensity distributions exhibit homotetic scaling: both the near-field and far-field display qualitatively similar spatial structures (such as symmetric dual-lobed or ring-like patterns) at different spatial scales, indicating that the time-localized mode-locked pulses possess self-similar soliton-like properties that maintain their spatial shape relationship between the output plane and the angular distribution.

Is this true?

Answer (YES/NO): NO